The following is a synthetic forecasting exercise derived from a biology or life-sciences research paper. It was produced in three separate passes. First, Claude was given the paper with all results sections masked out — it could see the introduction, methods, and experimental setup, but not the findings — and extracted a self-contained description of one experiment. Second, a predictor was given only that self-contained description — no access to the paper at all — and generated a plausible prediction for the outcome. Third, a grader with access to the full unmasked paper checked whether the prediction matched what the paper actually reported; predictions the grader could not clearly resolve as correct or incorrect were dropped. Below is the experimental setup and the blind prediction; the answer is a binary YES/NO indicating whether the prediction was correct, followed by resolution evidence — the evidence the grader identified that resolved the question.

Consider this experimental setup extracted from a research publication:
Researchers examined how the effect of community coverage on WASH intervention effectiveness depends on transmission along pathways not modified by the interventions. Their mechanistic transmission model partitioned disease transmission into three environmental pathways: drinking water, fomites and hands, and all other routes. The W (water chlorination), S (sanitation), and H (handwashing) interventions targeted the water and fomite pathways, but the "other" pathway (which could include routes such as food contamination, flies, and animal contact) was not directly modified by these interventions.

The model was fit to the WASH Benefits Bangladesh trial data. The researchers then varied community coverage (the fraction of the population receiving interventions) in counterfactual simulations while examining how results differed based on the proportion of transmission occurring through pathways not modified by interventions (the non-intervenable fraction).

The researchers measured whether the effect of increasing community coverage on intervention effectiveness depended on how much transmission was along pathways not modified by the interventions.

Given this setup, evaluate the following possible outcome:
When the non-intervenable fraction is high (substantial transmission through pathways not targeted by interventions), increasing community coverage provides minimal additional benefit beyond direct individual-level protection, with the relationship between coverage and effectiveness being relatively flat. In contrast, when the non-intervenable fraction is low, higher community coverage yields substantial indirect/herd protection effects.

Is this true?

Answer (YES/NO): NO